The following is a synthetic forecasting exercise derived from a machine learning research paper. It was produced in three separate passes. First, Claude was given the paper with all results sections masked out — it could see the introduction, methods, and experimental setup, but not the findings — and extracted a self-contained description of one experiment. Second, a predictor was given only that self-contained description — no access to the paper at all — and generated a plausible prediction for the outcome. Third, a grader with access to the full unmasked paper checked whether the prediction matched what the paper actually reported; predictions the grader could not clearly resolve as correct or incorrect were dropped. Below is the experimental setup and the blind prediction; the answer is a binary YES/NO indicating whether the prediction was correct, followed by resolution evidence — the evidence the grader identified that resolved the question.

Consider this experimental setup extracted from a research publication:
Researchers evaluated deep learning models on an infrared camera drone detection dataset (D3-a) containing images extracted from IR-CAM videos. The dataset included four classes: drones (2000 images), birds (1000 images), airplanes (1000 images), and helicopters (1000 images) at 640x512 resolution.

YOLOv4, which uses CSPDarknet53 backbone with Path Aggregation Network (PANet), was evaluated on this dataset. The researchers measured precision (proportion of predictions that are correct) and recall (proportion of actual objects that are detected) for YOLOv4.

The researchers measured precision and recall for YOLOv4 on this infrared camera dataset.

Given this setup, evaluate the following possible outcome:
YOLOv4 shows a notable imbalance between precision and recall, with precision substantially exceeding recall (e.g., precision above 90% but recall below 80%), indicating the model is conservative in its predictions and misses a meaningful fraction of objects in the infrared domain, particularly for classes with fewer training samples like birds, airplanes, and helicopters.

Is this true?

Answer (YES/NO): NO